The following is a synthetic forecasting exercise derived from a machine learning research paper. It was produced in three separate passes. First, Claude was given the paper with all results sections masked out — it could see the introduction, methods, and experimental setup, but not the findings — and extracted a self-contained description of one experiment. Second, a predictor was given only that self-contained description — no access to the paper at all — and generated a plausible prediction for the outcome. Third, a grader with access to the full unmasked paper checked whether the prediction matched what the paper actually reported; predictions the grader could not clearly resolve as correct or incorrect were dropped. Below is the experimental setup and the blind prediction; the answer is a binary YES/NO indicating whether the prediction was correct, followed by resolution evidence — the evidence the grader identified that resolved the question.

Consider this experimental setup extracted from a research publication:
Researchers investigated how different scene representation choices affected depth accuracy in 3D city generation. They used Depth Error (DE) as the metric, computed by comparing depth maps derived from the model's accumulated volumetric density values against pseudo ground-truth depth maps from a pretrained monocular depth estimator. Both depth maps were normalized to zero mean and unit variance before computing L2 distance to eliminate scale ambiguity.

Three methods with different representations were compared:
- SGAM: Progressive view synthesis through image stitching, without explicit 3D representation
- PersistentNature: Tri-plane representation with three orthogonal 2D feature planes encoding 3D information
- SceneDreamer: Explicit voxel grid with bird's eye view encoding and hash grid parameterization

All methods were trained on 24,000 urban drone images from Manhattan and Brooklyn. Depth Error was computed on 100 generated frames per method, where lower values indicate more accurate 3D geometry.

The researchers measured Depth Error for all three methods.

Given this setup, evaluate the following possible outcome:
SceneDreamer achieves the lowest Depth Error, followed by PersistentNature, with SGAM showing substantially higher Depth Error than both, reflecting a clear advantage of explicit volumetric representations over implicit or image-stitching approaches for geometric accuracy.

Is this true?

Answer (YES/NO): YES